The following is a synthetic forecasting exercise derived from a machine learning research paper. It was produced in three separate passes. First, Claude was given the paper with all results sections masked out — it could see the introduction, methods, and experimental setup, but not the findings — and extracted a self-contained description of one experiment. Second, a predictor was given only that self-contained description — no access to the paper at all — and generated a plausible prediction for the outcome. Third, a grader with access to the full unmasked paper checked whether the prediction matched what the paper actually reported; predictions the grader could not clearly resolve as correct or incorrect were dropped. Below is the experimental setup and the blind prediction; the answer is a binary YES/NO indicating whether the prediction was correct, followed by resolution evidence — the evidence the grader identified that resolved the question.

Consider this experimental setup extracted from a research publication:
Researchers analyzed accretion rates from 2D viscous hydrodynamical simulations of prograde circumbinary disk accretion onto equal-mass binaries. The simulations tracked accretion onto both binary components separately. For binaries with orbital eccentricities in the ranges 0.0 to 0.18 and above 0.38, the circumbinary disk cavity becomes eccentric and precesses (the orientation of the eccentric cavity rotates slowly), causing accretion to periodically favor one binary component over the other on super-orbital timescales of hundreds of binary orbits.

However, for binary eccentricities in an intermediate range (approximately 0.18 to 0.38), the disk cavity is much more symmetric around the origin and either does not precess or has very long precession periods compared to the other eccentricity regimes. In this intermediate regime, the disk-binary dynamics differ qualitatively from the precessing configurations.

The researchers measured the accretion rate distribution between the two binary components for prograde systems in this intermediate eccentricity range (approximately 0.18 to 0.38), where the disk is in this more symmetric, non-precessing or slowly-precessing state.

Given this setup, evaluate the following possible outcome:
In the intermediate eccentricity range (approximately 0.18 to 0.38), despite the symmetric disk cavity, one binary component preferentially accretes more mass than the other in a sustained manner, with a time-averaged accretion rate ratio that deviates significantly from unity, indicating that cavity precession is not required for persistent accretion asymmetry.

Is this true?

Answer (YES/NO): YES